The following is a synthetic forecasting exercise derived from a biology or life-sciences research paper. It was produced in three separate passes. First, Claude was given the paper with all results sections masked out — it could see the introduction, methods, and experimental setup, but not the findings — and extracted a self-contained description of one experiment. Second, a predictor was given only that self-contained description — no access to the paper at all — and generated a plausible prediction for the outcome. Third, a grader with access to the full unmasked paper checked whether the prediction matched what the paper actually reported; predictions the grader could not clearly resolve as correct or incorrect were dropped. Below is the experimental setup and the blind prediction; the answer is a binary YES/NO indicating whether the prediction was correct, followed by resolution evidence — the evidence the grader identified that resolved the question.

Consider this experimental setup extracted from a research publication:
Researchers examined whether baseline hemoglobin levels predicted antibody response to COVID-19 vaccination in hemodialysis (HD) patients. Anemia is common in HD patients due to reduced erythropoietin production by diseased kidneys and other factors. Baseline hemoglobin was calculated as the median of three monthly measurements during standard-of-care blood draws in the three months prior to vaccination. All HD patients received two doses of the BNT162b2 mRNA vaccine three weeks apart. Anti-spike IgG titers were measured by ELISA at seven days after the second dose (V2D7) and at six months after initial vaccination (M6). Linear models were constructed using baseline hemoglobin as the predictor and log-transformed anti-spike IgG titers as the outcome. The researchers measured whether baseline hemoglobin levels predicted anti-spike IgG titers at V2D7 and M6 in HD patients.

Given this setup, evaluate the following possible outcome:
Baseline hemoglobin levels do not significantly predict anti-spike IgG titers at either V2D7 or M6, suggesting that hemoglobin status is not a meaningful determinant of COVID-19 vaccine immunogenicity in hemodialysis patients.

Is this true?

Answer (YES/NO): YES